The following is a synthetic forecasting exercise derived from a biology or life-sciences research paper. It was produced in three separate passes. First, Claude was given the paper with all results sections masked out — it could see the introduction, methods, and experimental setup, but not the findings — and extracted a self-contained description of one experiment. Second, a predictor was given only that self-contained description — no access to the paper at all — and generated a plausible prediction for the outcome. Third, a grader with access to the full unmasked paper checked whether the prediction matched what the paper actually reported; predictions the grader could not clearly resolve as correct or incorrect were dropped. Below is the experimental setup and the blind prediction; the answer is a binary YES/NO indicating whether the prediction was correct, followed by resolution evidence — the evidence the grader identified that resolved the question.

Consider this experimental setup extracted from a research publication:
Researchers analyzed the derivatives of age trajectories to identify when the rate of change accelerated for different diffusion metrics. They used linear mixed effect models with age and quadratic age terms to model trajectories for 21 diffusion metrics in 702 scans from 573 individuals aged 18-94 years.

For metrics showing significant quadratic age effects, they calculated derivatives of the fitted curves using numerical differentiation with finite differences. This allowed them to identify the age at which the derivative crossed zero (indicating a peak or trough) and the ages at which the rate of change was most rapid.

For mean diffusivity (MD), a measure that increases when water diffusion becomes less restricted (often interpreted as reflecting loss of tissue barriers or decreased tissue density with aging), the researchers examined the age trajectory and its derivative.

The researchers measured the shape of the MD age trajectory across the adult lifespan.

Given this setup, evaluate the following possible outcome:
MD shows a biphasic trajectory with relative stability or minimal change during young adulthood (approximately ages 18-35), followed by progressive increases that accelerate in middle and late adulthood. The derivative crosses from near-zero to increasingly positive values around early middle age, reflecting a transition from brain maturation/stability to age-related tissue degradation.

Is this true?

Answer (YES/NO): NO